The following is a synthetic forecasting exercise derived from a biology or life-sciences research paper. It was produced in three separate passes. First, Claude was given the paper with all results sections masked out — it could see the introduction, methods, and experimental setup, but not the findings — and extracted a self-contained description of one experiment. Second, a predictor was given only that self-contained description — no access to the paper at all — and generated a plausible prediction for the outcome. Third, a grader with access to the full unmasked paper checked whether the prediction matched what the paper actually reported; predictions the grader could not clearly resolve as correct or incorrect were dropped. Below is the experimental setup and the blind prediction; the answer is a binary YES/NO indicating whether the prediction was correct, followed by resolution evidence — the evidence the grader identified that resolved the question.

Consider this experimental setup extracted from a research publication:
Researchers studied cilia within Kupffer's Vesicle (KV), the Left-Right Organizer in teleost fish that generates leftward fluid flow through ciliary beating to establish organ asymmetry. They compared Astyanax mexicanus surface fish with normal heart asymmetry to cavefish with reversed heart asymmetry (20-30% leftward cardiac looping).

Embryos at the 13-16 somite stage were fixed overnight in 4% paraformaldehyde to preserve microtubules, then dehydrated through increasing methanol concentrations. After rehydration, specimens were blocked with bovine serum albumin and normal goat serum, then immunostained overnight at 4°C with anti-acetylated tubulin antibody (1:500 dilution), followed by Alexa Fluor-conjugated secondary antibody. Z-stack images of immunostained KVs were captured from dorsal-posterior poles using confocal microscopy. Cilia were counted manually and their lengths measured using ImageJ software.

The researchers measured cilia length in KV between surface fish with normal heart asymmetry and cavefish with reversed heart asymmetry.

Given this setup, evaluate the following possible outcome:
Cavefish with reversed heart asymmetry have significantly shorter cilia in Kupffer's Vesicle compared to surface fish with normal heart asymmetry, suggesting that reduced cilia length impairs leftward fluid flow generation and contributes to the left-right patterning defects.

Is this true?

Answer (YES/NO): NO